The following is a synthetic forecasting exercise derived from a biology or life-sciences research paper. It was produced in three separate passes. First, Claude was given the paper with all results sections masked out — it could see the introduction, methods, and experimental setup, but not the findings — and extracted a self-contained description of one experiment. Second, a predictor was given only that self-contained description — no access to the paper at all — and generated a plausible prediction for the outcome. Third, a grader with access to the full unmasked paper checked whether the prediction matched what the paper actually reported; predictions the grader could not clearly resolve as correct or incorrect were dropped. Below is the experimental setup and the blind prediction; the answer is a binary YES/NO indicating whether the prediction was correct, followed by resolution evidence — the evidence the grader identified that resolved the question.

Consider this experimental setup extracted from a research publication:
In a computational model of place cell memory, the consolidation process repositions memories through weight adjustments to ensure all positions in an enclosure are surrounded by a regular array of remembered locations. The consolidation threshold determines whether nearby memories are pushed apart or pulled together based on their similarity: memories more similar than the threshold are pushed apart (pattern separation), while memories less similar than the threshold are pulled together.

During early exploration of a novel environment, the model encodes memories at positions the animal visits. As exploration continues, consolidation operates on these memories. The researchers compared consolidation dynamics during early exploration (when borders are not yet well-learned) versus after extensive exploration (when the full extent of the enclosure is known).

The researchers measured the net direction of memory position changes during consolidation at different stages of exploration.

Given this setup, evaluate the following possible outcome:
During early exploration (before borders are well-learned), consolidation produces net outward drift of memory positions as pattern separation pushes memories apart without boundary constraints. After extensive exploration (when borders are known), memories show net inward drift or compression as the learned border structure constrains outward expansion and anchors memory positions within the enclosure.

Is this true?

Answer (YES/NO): NO